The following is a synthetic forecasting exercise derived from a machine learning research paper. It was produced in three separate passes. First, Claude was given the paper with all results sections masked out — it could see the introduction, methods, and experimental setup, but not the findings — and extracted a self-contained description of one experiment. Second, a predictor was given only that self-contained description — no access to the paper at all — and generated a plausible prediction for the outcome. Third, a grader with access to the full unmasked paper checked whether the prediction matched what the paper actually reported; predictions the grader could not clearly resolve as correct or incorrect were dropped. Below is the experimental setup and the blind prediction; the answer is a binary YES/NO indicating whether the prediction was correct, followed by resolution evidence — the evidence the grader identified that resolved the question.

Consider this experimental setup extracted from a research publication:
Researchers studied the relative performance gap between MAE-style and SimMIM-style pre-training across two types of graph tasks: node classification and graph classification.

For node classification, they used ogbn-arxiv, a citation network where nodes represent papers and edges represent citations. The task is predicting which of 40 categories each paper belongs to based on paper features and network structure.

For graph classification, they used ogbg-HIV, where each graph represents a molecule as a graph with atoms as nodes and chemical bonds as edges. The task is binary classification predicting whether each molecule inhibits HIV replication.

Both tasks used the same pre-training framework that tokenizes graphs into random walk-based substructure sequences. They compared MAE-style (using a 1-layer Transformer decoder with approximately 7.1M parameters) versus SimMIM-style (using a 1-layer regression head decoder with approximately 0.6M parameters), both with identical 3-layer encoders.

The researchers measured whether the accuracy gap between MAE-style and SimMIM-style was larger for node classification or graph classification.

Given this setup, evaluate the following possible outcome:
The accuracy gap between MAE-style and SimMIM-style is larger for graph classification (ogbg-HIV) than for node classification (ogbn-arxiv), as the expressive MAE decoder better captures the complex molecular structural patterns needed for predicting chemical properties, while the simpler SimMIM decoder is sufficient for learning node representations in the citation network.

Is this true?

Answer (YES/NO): YES